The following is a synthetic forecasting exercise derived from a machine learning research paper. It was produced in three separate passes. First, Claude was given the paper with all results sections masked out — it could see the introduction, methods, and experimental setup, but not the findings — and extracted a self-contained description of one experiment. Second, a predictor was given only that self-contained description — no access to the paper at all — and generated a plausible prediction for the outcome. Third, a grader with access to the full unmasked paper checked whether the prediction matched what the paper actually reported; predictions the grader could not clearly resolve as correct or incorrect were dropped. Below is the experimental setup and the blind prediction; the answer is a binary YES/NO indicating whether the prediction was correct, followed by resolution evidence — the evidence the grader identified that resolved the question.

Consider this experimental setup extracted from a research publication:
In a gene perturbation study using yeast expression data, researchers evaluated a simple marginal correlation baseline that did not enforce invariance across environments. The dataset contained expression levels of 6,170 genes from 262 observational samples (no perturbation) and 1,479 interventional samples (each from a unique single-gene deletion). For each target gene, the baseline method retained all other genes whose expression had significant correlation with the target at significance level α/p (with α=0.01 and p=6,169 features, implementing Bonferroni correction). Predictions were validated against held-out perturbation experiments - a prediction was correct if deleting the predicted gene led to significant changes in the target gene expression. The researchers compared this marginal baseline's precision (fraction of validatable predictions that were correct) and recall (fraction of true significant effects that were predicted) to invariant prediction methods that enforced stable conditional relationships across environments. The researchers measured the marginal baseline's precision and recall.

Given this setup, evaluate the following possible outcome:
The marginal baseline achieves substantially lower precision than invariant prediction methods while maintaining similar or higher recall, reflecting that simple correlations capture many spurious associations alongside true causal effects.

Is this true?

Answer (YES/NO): YES